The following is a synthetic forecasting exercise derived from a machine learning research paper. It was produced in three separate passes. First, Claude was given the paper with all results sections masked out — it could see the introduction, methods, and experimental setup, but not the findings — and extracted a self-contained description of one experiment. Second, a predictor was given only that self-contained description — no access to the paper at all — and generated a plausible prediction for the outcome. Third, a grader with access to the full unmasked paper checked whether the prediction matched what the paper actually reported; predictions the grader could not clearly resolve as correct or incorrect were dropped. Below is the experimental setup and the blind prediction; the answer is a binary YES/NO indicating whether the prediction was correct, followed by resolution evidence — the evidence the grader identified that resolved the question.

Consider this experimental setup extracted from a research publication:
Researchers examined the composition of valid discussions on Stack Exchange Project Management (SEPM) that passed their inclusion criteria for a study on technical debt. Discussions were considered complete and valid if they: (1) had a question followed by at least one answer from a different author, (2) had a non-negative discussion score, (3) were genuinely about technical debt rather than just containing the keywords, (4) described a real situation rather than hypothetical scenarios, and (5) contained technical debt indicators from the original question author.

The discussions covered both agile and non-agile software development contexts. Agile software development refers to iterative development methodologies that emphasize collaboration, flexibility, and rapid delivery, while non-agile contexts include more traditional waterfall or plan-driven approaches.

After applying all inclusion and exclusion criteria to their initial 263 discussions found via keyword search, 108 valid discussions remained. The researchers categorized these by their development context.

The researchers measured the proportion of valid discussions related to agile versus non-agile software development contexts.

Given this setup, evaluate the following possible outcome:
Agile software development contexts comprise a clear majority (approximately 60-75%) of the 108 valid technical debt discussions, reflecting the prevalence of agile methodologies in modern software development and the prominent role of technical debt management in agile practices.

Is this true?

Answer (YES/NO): YES